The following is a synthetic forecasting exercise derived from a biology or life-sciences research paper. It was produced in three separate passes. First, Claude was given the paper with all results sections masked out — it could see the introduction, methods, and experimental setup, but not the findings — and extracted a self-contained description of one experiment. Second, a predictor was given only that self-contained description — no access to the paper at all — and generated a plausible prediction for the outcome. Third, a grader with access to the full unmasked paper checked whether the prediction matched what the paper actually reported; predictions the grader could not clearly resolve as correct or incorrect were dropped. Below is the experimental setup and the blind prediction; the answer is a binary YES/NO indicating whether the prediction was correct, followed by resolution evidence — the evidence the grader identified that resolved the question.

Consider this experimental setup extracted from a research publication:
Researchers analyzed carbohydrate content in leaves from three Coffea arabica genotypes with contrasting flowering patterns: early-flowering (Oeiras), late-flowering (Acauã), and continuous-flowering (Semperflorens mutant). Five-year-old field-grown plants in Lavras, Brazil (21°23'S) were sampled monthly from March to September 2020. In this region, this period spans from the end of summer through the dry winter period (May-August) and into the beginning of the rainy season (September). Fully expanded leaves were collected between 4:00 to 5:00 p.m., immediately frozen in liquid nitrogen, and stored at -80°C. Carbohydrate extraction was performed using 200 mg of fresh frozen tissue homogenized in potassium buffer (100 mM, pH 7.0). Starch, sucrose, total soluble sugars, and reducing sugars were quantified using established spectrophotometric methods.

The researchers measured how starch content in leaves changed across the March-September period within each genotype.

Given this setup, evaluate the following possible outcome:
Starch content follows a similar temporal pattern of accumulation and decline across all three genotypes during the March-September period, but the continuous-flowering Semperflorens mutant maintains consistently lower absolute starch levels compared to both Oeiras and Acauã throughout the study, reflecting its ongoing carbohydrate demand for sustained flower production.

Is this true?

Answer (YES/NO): NO